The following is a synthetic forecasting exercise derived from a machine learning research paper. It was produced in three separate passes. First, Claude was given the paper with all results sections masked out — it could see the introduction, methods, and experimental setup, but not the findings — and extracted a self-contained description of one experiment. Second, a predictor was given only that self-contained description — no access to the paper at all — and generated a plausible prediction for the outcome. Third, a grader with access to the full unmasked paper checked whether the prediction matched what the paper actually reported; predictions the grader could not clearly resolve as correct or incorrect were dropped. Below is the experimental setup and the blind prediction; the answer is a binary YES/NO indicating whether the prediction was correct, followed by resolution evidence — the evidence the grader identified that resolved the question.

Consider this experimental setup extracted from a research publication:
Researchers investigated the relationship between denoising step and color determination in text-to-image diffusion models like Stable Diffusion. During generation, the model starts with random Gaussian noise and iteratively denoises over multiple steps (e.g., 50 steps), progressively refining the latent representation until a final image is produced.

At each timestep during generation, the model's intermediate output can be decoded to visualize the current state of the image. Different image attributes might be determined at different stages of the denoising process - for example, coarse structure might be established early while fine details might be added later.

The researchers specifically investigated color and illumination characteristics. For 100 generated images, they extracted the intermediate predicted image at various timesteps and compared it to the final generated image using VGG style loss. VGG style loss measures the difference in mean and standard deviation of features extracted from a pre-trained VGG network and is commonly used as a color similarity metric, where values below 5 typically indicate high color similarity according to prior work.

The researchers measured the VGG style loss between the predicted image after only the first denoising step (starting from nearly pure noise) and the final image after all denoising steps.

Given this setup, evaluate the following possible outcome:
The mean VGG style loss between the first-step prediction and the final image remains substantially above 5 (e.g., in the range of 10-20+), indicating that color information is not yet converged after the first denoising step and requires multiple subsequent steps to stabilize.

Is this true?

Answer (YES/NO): NO